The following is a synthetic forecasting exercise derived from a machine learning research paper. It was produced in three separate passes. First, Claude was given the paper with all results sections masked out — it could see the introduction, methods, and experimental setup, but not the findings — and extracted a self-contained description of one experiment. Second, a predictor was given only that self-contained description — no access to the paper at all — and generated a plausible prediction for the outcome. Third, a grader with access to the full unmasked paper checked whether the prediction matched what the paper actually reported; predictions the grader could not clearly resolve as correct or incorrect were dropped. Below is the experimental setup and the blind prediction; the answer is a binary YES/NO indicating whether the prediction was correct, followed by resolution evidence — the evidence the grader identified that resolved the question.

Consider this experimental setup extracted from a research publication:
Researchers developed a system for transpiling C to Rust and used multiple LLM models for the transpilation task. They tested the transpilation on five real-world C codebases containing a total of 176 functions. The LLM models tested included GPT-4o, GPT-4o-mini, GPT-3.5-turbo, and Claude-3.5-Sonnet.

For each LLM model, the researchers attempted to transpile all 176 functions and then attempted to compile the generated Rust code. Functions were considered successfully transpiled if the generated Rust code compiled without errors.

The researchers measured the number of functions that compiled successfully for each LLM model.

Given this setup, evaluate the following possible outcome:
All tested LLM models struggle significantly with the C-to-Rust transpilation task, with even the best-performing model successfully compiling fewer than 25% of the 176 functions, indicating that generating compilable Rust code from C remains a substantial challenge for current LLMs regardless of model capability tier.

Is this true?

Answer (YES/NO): NO